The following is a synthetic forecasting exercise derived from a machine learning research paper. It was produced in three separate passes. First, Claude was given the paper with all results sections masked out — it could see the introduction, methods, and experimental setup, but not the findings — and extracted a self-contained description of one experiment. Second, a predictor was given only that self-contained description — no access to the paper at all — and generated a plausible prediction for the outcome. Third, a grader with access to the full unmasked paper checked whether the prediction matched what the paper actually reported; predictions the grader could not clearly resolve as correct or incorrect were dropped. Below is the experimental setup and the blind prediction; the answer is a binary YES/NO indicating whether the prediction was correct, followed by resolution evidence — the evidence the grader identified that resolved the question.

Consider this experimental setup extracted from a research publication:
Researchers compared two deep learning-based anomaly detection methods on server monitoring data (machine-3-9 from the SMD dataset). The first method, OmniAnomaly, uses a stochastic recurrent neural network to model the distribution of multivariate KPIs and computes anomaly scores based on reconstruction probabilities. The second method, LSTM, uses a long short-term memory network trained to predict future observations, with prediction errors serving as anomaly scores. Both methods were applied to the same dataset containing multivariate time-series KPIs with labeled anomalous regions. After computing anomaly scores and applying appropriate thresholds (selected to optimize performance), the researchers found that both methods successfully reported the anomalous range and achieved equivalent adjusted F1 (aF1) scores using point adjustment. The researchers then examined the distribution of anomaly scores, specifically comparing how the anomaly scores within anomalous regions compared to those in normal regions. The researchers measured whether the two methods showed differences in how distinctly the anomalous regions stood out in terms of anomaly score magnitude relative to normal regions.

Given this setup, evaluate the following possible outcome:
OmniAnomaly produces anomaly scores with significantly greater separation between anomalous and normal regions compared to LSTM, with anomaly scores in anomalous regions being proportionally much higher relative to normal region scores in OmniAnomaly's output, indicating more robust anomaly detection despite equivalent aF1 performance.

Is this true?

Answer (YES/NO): YES